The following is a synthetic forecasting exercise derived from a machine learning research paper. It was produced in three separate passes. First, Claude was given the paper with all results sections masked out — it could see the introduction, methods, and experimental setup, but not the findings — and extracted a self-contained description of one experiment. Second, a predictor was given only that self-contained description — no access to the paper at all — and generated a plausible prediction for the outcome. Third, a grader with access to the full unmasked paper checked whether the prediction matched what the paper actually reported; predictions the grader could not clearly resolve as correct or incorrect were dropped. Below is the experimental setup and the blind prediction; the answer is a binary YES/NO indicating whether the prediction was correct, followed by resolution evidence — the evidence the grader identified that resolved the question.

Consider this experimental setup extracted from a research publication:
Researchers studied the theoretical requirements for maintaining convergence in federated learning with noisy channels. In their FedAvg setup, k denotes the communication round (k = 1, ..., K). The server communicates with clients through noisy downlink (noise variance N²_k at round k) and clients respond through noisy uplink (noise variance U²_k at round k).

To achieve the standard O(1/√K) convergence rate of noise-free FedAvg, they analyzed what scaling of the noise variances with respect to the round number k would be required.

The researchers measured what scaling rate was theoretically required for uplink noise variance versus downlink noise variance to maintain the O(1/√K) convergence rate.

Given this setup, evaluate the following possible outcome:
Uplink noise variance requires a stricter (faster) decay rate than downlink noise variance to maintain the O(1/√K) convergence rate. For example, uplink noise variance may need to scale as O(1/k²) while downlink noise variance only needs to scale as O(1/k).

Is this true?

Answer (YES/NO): NO